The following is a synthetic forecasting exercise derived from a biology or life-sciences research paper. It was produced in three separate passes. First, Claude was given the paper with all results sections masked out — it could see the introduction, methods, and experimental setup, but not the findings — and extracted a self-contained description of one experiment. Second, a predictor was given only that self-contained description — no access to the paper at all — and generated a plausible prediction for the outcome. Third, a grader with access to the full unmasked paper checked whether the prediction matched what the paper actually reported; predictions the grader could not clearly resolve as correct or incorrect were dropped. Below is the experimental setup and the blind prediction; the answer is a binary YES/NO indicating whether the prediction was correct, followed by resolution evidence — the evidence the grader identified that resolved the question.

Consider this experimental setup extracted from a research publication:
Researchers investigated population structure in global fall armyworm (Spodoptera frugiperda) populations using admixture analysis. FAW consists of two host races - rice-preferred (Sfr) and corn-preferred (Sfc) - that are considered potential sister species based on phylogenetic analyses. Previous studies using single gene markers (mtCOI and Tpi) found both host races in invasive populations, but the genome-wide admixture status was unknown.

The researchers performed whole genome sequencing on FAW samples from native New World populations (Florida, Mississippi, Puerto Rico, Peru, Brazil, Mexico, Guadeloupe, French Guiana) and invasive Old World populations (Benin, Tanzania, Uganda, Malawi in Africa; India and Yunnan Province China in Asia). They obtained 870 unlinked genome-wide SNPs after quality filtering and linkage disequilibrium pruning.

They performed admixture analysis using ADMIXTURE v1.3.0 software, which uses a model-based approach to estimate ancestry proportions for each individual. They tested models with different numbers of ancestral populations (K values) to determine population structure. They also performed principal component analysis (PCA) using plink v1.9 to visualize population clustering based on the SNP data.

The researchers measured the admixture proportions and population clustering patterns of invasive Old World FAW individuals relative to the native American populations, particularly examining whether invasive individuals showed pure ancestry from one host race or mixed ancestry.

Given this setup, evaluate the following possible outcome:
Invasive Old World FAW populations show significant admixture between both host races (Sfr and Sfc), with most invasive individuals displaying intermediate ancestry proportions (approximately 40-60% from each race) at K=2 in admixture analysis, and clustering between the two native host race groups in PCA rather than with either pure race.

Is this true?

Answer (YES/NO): NO